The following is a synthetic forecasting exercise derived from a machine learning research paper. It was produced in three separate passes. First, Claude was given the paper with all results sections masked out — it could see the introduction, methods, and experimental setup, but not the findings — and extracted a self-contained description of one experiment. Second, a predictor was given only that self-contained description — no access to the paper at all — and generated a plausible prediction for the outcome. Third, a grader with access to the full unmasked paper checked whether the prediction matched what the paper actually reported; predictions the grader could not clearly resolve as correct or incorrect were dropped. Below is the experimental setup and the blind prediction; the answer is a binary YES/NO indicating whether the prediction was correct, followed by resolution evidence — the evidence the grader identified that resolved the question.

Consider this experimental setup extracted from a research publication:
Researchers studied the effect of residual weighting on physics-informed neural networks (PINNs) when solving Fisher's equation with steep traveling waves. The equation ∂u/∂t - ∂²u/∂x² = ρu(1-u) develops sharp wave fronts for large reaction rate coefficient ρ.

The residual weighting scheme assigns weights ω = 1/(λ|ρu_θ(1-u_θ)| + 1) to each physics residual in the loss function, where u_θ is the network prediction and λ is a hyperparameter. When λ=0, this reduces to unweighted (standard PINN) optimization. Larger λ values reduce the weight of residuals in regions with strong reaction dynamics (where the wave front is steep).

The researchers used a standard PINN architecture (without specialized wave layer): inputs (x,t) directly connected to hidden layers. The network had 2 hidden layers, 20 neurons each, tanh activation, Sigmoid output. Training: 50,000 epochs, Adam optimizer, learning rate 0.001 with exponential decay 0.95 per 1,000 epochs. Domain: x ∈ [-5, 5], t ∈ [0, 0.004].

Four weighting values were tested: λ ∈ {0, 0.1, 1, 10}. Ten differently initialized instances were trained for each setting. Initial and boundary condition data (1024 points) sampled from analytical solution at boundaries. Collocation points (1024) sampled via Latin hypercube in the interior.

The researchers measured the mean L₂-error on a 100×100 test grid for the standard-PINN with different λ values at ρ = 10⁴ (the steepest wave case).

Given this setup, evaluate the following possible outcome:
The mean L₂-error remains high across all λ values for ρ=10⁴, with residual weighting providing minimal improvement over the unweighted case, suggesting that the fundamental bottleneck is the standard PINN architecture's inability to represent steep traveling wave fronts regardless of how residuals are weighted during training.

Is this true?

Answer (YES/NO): NO